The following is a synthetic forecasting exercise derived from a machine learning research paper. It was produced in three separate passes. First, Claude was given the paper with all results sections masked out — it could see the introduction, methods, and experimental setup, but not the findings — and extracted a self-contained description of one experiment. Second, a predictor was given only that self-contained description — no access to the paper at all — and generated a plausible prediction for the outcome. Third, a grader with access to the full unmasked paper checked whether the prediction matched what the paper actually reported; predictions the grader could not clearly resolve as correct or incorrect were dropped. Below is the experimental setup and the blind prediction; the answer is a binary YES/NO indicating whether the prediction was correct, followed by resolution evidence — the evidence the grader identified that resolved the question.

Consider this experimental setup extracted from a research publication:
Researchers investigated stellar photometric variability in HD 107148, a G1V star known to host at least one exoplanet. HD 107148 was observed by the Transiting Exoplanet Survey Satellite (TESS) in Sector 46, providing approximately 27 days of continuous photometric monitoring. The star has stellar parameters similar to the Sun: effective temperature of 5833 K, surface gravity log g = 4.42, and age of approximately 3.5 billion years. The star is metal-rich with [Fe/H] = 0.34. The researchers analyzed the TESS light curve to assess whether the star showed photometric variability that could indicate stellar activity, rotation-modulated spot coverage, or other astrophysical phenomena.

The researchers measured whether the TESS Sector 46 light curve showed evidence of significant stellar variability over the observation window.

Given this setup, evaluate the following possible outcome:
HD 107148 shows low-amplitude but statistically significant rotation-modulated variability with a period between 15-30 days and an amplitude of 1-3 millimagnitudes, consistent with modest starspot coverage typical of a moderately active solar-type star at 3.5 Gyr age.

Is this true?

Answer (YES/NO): NO